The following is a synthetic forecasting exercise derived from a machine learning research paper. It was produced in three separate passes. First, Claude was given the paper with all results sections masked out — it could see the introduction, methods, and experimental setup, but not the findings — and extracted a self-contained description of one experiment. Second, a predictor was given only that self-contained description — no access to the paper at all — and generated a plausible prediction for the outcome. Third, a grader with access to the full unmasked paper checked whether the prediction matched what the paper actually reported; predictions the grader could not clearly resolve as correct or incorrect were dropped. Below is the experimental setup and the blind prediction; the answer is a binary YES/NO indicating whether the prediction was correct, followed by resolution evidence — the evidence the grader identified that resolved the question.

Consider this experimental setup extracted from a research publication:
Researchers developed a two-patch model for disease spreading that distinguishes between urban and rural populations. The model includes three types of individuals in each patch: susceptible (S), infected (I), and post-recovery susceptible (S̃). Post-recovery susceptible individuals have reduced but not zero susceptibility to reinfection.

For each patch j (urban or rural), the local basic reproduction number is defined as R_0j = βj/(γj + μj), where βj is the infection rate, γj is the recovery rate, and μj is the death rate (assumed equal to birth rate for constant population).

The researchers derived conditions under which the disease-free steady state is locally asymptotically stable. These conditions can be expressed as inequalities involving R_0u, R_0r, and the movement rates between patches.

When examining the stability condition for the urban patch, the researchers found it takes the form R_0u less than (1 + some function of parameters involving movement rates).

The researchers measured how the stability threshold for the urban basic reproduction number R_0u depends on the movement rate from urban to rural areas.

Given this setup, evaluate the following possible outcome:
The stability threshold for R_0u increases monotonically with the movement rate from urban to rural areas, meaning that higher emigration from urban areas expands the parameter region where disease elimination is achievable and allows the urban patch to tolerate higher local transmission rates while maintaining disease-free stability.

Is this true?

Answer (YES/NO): YES